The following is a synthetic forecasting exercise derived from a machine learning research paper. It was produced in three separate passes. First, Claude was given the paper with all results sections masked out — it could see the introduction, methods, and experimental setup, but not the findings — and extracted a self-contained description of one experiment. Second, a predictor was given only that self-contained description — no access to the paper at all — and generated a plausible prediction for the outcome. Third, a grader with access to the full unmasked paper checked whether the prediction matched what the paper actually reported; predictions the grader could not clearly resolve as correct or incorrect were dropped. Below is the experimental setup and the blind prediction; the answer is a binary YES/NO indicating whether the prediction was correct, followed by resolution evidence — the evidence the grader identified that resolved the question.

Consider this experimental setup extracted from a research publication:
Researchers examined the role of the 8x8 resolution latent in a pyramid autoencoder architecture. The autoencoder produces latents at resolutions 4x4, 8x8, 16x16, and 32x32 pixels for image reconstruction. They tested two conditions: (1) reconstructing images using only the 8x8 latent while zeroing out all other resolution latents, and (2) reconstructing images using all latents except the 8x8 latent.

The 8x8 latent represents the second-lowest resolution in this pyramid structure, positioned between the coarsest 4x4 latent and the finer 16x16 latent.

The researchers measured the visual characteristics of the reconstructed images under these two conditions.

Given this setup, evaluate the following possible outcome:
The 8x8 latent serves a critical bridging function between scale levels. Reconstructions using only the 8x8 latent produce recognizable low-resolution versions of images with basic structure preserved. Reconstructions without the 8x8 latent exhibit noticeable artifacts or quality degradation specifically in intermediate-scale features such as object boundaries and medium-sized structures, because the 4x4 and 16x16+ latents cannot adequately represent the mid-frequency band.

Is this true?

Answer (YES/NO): NO